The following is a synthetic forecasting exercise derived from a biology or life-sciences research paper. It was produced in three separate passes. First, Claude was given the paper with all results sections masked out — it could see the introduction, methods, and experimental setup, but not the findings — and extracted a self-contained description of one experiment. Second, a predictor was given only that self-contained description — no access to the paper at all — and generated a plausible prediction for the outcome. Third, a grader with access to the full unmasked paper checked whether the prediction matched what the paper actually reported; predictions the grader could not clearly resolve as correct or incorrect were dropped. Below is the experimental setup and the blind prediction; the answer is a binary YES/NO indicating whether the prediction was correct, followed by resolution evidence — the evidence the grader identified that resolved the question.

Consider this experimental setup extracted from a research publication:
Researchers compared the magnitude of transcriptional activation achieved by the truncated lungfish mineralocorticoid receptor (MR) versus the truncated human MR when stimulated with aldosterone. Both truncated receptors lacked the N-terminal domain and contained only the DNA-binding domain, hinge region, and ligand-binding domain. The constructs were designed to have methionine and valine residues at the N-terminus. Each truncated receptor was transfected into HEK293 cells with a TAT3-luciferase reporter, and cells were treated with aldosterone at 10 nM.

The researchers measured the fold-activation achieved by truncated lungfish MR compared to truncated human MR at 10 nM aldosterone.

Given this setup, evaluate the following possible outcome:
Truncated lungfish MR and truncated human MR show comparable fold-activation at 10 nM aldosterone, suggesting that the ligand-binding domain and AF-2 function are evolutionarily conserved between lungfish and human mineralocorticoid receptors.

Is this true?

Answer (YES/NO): NO